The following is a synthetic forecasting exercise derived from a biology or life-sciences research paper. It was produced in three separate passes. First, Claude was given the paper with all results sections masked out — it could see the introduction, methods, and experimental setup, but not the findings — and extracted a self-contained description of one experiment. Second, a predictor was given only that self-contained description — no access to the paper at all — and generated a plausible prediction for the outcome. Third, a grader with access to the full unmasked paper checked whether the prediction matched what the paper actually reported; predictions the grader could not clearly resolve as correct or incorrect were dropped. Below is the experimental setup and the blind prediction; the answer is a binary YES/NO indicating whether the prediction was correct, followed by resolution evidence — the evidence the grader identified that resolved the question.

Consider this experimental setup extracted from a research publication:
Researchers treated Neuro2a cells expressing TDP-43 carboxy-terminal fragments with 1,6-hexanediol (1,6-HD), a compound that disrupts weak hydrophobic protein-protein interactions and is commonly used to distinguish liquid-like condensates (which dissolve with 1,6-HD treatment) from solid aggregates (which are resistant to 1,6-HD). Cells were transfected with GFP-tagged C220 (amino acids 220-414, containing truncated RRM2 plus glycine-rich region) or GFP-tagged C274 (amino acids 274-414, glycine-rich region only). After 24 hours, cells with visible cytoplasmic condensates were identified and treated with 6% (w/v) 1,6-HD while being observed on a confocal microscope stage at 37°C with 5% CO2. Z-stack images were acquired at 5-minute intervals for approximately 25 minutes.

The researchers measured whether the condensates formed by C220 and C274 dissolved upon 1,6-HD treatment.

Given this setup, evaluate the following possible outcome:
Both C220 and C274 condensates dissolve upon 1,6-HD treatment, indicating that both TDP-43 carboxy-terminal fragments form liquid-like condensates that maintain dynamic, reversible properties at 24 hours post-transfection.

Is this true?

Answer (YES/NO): NO